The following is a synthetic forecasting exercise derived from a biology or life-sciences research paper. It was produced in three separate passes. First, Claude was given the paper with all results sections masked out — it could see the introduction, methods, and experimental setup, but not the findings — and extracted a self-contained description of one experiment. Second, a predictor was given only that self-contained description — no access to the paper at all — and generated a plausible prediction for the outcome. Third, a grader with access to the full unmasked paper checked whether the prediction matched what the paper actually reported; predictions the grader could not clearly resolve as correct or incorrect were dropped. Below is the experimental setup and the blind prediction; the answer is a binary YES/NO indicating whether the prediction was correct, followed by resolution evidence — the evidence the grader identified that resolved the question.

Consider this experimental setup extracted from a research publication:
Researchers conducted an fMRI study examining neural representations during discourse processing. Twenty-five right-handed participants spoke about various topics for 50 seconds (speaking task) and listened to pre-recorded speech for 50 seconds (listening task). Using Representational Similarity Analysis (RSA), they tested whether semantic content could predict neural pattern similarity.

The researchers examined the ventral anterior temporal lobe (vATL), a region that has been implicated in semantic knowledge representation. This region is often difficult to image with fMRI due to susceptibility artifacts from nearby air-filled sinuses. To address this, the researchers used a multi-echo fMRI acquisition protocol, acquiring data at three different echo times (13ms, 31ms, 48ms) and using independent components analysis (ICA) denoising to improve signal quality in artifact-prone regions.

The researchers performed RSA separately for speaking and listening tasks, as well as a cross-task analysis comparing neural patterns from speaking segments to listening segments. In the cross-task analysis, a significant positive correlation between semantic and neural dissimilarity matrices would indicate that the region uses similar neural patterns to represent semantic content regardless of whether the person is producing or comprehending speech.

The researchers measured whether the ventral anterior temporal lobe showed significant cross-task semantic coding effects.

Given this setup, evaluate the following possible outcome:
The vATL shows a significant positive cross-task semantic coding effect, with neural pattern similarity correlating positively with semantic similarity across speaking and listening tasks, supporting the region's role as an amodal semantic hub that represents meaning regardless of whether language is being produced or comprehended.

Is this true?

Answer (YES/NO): NO